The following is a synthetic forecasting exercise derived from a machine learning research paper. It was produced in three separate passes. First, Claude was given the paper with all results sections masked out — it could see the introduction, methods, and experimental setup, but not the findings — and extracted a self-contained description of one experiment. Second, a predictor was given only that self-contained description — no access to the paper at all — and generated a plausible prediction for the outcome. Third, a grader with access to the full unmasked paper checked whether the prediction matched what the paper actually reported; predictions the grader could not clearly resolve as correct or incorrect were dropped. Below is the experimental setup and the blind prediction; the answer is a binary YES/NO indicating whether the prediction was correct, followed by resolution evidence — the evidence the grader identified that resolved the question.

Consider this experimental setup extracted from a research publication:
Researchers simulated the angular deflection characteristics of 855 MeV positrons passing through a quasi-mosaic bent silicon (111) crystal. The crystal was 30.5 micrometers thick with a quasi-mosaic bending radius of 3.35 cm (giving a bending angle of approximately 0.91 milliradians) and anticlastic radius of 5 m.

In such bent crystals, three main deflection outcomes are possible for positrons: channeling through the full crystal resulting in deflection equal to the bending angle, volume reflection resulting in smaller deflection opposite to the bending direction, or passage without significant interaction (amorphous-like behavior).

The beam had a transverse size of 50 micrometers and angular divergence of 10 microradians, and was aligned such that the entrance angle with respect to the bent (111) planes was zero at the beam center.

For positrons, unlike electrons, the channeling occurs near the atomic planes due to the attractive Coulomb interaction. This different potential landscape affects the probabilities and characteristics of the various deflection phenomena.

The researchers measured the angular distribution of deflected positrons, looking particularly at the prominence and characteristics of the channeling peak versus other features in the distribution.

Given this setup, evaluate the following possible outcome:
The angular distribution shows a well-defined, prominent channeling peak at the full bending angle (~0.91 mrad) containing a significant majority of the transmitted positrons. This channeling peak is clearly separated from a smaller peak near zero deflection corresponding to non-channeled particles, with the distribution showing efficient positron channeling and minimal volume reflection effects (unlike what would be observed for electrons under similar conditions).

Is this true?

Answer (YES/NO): NO